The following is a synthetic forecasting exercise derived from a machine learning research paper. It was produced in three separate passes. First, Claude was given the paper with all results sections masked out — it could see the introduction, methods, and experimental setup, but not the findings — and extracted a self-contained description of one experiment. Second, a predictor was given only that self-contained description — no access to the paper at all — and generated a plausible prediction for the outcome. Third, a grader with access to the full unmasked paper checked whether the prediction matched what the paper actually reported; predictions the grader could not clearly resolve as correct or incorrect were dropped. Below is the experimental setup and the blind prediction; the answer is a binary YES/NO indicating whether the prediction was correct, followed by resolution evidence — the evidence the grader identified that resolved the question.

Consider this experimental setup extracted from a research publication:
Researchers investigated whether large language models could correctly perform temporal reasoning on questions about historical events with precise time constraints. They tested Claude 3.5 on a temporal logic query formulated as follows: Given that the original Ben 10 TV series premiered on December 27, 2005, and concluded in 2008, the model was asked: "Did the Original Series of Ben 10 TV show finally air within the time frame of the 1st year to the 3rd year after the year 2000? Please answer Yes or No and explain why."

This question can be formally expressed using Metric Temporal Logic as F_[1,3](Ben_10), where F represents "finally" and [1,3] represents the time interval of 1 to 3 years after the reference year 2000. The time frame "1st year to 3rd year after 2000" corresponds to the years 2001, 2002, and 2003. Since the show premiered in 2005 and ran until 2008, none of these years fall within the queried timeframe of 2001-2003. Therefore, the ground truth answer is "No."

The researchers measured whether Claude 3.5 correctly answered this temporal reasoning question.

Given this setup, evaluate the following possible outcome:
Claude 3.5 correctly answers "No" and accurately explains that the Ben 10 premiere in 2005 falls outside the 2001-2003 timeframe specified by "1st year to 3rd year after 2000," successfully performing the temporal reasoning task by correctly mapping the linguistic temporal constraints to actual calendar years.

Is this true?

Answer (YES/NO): NO